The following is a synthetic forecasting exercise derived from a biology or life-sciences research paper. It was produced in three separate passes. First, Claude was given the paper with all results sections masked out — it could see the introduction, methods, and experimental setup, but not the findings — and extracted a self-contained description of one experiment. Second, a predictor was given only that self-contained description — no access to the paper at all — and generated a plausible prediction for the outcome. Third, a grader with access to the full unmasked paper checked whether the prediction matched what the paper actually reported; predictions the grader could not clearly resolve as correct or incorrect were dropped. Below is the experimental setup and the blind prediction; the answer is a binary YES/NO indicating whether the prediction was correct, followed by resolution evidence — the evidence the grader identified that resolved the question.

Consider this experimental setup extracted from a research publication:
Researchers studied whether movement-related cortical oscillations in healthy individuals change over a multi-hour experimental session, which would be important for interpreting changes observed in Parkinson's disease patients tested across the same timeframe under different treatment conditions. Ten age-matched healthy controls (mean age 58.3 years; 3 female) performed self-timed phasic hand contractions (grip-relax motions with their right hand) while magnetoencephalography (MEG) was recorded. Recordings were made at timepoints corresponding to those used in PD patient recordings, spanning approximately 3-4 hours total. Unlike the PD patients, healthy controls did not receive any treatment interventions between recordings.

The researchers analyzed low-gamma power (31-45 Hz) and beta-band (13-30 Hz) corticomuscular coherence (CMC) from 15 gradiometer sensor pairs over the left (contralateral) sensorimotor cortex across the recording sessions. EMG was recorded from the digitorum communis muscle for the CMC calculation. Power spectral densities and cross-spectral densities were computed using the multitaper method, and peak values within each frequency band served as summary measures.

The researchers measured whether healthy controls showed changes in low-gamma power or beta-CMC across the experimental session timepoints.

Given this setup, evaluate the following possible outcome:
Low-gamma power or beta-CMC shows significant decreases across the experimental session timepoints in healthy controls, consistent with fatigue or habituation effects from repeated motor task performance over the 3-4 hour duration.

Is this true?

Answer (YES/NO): NO